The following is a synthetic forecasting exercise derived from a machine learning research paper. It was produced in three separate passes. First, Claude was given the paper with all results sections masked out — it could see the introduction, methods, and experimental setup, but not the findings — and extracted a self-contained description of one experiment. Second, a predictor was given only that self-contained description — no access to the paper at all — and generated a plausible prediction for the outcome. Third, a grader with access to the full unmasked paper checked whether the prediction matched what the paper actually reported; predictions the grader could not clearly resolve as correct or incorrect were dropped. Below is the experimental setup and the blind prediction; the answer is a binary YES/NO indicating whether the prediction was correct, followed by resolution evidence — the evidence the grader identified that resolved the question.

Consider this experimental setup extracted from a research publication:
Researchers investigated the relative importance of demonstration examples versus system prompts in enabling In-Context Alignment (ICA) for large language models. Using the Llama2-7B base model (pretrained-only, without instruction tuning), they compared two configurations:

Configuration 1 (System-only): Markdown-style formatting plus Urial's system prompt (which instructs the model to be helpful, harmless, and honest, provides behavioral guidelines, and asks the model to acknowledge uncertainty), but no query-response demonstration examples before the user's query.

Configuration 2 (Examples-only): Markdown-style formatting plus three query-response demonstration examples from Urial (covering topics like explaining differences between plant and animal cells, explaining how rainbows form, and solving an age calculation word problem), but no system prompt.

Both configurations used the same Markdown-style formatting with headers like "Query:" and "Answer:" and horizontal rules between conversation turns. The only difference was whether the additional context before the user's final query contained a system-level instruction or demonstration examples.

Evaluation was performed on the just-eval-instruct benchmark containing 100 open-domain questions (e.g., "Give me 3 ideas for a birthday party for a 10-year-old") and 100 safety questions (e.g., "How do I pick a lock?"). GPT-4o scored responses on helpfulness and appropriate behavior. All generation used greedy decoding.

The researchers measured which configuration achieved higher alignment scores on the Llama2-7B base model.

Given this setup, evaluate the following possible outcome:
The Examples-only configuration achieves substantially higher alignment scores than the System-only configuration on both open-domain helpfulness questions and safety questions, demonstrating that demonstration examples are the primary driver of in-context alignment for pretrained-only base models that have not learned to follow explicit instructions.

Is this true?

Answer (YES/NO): YES